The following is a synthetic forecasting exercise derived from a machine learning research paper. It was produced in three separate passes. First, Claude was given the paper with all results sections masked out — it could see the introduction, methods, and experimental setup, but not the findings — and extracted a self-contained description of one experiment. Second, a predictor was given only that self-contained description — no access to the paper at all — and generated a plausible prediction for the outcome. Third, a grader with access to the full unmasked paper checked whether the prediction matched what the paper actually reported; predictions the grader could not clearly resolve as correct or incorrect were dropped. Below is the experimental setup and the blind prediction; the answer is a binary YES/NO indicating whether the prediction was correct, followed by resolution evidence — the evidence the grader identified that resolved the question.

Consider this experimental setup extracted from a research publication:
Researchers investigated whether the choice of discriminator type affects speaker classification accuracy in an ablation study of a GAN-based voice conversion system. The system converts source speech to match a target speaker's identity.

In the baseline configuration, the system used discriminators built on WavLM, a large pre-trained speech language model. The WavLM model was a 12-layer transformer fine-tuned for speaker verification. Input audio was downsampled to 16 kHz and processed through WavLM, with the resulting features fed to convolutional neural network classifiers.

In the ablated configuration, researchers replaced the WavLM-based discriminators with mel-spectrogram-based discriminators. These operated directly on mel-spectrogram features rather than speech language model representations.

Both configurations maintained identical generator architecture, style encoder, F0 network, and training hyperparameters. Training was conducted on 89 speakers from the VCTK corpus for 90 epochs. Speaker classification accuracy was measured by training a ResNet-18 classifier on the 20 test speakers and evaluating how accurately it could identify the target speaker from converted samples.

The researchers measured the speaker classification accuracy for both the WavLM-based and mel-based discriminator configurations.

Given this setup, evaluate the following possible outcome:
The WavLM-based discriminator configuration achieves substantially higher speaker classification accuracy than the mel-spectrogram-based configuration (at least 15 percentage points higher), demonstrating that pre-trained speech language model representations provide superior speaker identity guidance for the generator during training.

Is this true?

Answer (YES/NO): NO